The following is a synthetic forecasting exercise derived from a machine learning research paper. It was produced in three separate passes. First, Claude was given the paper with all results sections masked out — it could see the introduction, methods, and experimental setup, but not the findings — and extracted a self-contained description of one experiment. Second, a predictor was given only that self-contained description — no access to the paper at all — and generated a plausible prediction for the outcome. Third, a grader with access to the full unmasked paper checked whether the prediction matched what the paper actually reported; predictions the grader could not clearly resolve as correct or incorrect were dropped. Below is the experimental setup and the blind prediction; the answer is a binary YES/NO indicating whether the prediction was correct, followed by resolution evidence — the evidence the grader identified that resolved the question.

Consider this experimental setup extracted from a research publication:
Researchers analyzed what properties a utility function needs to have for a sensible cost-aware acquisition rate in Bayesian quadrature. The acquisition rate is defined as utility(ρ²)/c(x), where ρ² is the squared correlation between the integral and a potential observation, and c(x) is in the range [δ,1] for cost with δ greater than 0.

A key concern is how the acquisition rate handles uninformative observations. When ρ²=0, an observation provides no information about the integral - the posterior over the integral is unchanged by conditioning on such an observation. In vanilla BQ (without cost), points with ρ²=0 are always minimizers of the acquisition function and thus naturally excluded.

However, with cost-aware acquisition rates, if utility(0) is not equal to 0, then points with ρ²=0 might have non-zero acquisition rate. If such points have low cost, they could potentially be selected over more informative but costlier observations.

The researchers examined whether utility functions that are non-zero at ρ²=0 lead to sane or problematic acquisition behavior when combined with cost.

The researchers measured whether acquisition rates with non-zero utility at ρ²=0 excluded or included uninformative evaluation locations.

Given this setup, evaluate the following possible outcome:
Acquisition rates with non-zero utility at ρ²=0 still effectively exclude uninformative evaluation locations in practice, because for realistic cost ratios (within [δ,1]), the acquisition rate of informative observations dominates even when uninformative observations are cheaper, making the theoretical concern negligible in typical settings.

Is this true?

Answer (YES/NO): NO